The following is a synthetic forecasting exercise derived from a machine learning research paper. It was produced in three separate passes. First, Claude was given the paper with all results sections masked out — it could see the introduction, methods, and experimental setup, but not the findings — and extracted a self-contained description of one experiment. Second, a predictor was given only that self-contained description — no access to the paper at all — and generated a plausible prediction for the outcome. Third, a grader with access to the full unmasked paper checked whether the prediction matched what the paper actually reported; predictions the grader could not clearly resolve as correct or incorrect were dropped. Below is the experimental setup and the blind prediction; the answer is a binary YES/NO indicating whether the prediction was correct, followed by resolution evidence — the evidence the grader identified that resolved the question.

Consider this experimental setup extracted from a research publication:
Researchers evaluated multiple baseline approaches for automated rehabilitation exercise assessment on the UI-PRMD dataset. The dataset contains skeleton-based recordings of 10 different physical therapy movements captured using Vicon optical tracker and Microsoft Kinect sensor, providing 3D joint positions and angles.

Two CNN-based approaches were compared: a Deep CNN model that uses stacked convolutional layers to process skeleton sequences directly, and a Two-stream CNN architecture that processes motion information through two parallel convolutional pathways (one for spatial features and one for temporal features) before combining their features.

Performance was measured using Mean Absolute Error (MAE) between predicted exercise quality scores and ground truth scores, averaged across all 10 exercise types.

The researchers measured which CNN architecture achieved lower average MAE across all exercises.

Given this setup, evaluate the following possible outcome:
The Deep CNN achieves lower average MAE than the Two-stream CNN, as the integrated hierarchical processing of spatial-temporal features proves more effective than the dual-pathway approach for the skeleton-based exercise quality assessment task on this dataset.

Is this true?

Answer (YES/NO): YES